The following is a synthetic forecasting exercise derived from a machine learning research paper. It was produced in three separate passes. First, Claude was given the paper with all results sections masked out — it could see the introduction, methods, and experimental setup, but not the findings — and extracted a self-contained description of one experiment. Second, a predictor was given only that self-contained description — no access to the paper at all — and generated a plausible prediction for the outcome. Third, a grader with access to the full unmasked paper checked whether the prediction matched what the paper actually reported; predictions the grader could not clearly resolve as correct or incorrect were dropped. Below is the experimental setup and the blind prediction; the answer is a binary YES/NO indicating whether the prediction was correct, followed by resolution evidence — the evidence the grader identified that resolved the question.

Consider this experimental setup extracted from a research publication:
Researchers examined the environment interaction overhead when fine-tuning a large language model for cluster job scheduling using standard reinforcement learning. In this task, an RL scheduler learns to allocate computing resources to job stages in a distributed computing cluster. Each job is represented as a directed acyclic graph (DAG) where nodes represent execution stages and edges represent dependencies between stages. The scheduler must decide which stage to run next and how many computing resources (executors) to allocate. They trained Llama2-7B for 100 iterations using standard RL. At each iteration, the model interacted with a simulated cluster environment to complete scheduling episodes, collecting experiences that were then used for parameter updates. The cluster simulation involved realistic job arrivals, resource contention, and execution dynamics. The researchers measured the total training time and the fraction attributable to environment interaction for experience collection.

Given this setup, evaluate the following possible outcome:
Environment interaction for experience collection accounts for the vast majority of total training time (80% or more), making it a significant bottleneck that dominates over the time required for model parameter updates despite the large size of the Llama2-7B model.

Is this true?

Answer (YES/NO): NO